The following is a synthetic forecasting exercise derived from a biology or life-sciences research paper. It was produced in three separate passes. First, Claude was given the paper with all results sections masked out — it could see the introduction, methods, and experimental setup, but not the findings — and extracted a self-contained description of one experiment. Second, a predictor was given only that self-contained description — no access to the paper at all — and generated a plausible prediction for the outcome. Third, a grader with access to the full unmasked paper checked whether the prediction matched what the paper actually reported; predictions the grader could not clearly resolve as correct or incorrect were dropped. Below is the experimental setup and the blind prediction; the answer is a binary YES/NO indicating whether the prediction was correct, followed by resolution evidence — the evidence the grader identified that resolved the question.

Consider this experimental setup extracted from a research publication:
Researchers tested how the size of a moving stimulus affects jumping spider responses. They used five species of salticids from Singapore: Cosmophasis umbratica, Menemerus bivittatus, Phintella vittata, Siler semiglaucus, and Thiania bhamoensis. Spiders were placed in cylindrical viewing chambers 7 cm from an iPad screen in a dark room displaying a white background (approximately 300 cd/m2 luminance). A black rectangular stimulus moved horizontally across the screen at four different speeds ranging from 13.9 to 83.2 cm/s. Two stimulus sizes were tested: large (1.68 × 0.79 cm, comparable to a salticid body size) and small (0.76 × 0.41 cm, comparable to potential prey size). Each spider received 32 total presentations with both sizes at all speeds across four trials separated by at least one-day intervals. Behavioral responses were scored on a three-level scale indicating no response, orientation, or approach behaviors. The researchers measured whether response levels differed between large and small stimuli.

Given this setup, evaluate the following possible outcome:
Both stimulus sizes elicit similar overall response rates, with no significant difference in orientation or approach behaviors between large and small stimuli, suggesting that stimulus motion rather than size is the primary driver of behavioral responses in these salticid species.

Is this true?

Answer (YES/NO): NO